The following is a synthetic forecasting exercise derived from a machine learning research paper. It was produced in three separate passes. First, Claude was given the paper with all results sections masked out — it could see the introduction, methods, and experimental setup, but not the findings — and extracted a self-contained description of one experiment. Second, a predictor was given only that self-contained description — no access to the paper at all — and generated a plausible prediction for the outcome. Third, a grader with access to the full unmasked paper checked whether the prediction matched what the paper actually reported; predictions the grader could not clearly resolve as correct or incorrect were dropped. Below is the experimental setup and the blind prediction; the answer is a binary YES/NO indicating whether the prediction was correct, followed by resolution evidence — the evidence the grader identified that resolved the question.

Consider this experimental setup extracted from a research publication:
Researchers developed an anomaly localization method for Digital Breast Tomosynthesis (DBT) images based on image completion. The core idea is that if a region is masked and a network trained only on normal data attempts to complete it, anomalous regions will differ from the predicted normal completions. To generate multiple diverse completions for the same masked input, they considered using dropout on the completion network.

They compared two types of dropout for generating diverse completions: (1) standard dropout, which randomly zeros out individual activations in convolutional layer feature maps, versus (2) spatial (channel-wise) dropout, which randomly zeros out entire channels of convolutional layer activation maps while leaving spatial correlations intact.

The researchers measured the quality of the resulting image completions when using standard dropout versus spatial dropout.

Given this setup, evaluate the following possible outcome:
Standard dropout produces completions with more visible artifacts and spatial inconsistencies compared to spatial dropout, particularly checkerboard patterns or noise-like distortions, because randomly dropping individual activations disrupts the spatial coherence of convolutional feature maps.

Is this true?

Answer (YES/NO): NO